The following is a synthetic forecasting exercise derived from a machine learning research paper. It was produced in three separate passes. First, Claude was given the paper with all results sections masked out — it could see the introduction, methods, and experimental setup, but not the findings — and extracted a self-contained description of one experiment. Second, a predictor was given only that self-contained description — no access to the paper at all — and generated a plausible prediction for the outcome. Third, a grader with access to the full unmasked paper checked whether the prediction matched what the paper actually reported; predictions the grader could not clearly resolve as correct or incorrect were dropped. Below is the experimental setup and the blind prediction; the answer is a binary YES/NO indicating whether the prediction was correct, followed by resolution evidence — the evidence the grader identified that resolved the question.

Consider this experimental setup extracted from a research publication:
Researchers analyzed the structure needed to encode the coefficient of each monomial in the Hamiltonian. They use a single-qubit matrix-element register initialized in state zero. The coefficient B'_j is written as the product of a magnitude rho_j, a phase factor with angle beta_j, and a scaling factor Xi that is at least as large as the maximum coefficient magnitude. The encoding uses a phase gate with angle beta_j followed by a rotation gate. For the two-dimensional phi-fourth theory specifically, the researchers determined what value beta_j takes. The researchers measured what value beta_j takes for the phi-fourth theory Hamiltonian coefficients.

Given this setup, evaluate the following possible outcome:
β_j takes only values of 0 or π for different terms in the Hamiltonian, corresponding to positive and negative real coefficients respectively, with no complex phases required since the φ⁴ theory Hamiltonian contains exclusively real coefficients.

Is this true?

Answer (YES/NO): NO